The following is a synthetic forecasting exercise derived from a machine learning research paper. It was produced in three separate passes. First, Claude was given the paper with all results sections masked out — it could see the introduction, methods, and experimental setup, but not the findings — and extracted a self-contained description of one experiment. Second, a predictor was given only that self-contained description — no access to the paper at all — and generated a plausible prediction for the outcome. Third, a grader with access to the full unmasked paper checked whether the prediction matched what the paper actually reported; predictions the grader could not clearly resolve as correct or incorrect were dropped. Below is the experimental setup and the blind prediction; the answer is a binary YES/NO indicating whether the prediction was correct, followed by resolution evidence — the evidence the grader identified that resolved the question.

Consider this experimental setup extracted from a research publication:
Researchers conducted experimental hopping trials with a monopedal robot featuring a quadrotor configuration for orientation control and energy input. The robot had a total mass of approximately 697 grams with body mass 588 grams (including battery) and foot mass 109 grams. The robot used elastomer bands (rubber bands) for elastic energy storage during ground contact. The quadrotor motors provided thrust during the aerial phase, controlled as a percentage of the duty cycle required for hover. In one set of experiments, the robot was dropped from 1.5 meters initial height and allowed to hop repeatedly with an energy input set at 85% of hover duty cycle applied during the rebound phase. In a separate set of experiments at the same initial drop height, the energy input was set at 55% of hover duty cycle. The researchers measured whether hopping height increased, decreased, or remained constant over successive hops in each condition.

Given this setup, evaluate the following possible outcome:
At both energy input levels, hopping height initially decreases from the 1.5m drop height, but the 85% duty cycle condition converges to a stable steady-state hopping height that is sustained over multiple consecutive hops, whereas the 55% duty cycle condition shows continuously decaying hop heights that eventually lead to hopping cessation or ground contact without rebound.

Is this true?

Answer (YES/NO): NO